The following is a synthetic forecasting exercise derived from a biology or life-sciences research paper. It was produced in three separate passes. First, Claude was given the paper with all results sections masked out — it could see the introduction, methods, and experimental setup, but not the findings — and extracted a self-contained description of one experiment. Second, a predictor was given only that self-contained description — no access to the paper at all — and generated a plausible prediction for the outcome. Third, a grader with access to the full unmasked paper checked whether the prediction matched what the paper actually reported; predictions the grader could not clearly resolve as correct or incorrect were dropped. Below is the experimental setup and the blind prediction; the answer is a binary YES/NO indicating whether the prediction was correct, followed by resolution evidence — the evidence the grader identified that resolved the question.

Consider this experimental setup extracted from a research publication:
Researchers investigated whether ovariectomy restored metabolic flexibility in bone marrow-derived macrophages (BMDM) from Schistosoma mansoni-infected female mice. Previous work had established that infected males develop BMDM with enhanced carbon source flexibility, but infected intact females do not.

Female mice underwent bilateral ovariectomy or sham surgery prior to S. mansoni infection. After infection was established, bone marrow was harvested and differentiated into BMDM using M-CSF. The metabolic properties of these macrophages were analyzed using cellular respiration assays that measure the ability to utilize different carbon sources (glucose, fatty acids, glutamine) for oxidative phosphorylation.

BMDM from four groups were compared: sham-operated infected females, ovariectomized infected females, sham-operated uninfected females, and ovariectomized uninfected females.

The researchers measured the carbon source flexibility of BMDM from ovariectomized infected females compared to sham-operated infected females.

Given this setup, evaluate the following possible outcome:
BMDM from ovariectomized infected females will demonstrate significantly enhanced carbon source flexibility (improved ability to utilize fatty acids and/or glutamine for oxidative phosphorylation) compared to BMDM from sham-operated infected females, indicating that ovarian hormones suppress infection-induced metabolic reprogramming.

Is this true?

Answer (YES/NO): YES